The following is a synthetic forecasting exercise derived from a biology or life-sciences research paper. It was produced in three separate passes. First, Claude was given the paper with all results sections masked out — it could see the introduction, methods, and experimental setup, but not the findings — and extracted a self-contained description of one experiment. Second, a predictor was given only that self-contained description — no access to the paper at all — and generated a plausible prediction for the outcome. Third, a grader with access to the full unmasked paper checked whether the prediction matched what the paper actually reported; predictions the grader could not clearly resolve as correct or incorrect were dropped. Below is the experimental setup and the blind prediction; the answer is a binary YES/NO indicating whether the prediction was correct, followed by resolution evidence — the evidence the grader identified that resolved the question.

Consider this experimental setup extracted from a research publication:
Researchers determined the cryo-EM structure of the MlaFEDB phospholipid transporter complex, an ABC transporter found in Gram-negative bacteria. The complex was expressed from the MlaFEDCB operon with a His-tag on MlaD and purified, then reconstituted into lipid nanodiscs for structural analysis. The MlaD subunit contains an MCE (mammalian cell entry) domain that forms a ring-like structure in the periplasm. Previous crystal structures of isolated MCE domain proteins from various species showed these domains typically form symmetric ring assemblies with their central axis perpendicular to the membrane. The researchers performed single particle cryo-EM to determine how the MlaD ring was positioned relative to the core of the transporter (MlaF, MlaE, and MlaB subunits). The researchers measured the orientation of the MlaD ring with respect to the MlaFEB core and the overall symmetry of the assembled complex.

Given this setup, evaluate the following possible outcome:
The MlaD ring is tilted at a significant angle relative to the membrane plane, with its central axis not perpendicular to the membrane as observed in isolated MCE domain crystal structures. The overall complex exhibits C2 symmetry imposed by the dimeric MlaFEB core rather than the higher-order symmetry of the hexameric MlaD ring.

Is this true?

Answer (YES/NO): NO